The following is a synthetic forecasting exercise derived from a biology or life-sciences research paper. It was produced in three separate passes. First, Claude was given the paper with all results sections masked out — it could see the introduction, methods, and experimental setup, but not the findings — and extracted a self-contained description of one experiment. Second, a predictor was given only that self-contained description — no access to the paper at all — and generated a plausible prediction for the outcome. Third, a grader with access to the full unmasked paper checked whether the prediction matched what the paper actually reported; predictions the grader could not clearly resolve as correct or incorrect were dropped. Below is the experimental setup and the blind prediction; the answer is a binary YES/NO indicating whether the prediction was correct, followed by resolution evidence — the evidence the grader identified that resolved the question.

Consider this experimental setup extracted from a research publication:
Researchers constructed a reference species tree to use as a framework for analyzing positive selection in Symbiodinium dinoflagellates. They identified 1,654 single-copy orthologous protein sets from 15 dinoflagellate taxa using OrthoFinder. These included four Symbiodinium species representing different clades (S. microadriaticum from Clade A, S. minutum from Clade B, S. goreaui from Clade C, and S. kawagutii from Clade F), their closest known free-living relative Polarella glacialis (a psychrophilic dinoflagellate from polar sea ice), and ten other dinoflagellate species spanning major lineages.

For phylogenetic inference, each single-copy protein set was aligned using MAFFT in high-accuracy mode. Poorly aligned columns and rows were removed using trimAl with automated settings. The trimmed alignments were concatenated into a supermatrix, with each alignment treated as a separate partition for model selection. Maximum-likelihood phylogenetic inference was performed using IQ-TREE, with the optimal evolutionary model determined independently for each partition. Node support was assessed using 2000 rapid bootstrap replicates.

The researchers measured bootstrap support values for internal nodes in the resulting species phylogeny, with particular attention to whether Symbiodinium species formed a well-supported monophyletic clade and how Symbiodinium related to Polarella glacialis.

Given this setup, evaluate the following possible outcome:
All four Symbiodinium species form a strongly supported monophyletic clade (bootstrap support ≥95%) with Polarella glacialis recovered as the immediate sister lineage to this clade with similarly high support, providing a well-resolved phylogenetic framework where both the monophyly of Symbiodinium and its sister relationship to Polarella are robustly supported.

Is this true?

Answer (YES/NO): YES